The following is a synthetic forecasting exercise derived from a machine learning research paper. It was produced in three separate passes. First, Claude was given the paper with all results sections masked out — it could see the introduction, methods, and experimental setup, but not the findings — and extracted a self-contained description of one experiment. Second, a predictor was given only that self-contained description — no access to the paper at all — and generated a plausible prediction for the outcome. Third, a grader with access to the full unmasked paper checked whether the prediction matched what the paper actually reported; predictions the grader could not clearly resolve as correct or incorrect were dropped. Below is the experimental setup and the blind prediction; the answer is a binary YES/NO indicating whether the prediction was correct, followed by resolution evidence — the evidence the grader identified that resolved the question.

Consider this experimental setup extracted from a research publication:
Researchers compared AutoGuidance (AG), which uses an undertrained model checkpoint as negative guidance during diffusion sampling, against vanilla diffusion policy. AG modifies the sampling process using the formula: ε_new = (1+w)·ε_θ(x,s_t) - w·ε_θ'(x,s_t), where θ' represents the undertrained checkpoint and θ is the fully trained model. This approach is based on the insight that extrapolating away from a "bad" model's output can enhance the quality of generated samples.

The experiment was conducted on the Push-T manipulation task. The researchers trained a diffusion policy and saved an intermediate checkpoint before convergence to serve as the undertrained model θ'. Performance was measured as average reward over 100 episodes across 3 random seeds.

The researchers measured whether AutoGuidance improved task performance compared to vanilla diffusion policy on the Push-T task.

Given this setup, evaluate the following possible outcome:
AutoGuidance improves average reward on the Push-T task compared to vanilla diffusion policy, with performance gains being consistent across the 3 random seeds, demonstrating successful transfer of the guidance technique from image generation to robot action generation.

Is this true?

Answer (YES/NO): YES